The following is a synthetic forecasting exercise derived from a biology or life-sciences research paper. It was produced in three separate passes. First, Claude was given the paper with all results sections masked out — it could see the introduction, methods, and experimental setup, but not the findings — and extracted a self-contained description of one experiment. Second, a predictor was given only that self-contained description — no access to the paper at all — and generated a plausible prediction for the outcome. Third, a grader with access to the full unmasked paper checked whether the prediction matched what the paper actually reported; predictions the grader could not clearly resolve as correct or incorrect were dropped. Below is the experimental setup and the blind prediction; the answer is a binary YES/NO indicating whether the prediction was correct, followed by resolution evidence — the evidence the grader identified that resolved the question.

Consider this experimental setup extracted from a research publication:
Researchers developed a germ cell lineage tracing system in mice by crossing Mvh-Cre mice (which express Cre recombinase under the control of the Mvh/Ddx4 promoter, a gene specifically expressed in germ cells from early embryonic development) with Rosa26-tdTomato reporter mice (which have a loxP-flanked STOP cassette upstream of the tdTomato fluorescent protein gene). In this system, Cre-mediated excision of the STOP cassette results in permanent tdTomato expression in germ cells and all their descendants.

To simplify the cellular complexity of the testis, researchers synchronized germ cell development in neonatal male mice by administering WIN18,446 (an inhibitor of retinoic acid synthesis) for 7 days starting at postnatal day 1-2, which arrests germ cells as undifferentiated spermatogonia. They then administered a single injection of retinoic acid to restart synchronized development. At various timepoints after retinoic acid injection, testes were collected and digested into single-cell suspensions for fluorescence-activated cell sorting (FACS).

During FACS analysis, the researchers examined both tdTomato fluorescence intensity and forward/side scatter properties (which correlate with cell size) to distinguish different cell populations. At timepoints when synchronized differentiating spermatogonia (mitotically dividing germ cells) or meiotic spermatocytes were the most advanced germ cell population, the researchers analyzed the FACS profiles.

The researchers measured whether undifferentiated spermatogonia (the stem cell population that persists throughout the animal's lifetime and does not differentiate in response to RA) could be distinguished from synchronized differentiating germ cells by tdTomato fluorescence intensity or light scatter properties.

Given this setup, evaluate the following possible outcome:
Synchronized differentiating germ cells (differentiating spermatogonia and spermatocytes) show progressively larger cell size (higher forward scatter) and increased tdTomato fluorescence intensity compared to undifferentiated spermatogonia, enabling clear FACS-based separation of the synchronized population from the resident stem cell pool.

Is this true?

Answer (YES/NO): NO